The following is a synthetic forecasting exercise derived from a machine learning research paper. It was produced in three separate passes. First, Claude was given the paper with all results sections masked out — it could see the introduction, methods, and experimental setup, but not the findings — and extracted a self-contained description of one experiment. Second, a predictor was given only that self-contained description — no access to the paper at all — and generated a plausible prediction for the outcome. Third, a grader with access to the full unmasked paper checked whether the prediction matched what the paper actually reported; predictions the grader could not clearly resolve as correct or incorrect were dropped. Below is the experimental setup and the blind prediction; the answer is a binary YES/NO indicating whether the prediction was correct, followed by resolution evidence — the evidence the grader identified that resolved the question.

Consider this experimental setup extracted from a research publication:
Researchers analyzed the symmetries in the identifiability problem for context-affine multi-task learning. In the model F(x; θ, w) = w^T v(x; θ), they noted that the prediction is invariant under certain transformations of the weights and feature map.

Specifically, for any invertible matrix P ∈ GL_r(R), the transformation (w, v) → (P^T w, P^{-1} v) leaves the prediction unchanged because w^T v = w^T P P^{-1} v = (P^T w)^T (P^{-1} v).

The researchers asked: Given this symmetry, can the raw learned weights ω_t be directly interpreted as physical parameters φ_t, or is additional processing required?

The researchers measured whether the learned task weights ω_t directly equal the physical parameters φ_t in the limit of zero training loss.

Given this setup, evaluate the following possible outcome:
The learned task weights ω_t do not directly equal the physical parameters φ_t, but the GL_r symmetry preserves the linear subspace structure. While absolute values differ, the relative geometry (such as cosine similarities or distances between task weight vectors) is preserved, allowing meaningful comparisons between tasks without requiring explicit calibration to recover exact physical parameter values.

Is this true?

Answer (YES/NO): NO